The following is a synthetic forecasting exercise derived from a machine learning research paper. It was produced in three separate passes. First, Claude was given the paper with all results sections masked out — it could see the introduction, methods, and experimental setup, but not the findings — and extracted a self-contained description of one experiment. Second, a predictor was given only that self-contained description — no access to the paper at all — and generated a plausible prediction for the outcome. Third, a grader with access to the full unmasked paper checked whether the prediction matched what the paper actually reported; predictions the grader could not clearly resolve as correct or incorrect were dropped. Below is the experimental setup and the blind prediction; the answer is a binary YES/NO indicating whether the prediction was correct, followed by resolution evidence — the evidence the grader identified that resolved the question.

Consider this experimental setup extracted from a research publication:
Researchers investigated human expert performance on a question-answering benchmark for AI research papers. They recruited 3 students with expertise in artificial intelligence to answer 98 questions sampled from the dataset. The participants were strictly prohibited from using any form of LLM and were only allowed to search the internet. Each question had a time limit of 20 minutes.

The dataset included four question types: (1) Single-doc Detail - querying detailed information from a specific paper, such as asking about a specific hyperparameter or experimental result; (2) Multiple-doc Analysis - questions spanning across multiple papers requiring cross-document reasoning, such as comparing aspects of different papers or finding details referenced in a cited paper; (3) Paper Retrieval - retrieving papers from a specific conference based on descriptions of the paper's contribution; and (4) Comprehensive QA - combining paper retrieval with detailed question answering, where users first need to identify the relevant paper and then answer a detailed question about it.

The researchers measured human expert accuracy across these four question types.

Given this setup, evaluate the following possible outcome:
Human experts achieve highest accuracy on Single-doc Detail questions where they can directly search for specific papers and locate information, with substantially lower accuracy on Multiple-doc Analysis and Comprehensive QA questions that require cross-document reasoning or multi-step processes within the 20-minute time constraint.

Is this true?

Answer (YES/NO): YES